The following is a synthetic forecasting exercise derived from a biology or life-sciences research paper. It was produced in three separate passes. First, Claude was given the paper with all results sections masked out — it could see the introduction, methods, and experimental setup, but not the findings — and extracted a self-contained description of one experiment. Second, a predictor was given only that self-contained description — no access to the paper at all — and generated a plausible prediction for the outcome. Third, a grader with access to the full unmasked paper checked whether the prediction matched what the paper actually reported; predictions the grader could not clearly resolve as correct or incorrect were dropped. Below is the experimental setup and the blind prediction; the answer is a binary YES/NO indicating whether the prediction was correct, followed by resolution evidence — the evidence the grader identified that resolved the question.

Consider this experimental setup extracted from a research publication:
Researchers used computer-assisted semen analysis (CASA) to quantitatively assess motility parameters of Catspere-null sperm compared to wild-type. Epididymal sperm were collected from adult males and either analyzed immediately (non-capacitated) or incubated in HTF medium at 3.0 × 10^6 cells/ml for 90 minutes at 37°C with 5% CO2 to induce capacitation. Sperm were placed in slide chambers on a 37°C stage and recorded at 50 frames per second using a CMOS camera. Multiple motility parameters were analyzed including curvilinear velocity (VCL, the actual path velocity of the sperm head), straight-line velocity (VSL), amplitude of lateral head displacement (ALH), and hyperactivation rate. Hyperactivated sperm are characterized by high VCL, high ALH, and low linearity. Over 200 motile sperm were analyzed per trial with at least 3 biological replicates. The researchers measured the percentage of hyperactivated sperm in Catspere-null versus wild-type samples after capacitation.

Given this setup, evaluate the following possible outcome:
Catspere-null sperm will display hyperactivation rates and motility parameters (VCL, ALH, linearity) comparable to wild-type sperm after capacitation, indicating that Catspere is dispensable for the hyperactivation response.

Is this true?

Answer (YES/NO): NO